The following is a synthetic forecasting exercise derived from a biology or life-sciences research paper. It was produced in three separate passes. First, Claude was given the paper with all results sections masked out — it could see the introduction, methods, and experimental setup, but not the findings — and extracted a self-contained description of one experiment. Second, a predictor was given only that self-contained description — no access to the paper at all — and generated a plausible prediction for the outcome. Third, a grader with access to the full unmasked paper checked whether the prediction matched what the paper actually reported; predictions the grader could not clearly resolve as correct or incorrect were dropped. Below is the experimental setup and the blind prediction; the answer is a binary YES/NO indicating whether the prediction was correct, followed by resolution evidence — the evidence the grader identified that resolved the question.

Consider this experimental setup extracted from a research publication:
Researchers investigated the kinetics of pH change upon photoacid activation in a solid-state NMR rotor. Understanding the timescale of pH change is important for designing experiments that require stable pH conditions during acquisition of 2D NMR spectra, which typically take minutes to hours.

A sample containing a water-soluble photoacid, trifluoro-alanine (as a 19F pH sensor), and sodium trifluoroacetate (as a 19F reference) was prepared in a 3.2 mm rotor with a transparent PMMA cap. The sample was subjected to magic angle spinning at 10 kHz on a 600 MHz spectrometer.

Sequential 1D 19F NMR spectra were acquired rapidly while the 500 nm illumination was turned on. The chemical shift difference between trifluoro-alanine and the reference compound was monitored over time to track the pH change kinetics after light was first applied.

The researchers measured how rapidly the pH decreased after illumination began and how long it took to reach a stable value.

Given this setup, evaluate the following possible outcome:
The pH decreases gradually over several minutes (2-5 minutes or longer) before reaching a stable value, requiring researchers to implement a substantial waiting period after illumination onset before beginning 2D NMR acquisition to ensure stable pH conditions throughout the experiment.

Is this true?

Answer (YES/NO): YES